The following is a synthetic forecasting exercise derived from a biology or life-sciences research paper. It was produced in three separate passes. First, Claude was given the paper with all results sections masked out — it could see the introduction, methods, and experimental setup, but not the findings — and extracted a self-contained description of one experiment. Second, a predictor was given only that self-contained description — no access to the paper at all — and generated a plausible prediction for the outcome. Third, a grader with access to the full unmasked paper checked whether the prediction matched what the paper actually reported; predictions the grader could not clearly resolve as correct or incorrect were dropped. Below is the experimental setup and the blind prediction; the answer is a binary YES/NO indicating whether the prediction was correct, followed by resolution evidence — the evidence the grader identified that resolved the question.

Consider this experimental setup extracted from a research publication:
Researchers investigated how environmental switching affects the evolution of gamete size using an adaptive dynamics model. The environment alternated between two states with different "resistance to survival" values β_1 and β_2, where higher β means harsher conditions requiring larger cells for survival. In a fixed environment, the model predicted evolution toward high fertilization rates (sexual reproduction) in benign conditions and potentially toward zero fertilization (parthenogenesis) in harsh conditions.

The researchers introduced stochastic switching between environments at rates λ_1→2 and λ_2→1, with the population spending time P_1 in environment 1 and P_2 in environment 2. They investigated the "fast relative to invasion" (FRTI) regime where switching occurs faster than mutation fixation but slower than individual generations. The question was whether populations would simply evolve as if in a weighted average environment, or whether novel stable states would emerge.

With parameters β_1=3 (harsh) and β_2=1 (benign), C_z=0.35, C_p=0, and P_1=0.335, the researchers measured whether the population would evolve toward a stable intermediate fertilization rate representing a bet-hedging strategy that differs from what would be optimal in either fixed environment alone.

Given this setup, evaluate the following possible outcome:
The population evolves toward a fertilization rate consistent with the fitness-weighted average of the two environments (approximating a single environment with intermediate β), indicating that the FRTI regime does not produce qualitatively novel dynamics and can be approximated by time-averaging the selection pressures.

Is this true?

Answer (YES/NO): NO